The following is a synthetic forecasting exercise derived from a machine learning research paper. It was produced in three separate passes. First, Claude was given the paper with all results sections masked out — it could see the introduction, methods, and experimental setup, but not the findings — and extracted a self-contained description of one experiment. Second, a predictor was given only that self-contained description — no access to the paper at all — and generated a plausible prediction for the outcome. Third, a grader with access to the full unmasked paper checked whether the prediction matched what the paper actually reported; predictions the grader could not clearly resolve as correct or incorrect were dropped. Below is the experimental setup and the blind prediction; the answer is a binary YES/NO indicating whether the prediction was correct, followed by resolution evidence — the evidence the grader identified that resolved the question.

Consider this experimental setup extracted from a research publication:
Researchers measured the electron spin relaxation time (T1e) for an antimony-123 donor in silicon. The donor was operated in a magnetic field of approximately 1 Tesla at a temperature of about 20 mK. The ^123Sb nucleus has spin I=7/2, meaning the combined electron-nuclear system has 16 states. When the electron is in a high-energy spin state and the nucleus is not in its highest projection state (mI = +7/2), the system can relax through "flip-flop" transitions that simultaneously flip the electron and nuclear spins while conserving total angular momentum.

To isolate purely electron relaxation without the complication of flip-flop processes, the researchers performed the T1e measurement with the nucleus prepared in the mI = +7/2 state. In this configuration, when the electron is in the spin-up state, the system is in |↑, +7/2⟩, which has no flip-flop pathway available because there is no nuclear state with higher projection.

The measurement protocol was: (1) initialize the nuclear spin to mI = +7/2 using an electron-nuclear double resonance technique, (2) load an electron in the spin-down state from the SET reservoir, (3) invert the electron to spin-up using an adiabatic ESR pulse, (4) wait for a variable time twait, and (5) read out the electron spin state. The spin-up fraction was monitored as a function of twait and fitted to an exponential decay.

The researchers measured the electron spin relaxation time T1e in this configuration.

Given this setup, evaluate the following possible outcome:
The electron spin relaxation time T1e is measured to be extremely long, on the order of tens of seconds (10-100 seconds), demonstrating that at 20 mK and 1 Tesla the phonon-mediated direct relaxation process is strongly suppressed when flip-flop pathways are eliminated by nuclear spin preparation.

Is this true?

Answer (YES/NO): NO